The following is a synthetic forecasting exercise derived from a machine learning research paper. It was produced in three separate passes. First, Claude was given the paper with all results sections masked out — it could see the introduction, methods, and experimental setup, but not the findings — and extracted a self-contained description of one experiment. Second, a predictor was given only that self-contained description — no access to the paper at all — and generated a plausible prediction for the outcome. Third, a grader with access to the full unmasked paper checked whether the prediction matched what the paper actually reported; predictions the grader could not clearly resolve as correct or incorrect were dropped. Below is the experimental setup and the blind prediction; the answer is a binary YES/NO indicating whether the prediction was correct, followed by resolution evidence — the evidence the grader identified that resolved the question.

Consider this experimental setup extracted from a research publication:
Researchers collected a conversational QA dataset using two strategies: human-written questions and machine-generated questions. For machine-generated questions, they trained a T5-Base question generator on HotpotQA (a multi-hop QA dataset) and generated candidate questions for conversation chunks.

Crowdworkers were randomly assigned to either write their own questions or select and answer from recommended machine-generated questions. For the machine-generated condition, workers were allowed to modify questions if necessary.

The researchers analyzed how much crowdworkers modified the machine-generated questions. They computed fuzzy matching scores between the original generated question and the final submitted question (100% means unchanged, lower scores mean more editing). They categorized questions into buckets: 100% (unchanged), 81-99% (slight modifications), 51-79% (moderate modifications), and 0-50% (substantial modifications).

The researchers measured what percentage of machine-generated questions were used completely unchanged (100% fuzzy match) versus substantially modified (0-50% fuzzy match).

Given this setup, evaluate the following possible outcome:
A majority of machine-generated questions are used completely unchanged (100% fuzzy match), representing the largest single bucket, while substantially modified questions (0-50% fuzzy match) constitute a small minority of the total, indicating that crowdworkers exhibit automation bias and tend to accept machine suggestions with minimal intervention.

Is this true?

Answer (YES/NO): NO